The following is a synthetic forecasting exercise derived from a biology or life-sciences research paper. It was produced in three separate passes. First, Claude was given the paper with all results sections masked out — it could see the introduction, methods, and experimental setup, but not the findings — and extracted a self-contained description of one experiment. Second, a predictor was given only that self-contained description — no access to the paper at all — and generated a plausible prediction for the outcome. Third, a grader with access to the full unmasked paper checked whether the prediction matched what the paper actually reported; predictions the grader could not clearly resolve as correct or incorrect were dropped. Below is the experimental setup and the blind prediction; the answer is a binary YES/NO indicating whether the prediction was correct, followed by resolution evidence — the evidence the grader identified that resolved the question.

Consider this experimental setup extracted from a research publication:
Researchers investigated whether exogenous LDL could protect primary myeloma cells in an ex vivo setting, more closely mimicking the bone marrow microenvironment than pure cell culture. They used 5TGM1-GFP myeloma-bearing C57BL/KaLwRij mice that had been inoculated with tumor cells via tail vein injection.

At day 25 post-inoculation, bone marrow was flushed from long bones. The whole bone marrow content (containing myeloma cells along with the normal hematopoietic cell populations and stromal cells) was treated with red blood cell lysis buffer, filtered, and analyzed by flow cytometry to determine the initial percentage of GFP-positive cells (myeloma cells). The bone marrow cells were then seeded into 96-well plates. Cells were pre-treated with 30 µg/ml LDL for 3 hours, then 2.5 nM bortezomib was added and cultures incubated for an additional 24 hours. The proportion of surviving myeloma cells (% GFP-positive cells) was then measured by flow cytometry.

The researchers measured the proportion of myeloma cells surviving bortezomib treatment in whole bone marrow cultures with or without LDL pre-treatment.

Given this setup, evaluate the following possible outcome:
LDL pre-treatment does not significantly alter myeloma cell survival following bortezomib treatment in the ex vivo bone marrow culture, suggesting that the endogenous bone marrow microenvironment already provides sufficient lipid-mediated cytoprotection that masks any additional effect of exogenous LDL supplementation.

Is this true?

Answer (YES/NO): NO